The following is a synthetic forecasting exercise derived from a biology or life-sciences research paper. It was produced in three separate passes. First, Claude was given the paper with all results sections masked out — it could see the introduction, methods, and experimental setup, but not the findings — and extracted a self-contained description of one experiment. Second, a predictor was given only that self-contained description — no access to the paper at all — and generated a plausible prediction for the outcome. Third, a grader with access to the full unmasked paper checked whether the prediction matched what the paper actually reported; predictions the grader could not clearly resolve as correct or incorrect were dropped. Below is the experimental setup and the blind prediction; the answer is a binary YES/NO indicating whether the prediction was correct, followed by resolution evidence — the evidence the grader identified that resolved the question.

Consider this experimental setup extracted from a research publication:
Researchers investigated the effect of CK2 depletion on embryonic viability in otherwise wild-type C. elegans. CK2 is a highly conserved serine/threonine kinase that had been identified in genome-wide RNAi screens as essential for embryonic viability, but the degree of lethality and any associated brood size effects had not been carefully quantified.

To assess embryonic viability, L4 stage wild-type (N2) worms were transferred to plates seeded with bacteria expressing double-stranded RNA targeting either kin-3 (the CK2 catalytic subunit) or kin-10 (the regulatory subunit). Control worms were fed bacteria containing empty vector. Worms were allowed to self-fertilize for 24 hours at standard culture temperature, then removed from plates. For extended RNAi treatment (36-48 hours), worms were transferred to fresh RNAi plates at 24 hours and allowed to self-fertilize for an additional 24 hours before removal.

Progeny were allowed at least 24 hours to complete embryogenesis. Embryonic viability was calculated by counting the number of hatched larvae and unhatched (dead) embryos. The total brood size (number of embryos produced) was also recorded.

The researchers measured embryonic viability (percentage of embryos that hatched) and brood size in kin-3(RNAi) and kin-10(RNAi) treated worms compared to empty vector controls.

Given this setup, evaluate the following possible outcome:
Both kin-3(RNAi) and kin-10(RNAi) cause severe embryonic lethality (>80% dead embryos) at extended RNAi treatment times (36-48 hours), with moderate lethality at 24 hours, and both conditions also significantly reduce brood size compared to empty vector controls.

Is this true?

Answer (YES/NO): NO